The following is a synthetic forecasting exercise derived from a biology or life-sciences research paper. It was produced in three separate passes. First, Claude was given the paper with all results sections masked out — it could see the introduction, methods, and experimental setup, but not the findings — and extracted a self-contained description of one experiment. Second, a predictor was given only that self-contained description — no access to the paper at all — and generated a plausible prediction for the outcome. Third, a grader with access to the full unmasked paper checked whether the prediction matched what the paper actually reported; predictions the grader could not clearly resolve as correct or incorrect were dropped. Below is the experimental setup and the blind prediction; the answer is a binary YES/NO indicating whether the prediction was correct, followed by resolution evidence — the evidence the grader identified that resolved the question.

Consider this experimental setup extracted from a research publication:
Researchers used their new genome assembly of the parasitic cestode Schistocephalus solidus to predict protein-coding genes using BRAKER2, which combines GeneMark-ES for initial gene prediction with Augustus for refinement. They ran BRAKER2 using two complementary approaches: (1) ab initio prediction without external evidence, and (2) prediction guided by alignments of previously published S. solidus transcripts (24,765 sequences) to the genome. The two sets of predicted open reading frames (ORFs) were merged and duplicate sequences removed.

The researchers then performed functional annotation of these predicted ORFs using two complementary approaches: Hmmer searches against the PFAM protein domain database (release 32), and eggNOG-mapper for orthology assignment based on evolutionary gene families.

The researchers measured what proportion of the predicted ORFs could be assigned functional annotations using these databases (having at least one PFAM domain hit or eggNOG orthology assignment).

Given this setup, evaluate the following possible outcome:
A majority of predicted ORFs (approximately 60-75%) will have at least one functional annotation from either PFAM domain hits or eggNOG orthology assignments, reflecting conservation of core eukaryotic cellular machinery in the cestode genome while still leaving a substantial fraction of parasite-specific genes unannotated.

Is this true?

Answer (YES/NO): NO